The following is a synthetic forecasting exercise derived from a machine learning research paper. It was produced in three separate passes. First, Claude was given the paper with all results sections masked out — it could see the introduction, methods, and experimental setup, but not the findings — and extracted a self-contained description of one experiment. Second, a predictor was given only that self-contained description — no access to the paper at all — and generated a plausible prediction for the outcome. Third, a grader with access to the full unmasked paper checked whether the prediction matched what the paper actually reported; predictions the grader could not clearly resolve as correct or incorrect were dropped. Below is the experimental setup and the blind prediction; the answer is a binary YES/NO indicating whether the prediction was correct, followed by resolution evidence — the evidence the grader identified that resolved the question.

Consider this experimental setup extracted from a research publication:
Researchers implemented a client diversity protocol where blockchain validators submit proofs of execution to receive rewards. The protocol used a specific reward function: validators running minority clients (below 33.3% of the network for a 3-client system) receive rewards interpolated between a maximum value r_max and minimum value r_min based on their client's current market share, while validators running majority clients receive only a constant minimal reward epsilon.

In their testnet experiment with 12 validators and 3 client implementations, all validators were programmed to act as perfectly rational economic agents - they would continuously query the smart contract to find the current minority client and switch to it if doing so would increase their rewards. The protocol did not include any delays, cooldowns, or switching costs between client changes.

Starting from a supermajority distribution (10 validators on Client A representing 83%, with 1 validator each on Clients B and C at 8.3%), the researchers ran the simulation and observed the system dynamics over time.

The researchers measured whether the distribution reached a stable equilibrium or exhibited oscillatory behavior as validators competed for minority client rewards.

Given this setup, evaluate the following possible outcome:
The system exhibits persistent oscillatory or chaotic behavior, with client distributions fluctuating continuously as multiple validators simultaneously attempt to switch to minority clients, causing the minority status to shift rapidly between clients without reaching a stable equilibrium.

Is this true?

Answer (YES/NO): NO